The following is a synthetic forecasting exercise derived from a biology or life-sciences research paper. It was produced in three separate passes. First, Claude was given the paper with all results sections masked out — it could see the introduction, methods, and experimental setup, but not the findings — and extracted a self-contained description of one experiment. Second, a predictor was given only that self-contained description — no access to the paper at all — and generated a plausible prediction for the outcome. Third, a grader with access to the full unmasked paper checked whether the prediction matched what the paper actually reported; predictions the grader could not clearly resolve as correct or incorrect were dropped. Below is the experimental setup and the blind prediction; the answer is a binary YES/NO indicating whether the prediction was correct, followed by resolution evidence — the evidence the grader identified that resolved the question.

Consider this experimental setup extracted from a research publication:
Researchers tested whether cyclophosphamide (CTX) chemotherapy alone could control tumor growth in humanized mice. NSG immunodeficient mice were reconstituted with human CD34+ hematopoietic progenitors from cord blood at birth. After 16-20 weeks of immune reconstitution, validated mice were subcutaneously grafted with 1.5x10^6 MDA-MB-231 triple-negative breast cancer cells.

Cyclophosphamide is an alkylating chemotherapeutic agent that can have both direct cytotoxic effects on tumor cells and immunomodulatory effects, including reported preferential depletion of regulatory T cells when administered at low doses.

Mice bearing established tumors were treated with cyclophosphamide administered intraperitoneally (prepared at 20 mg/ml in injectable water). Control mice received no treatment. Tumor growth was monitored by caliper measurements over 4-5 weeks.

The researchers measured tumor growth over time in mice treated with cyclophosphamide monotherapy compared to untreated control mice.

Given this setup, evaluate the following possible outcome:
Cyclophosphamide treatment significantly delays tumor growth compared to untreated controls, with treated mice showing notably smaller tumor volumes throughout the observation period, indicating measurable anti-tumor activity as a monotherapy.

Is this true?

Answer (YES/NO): NO